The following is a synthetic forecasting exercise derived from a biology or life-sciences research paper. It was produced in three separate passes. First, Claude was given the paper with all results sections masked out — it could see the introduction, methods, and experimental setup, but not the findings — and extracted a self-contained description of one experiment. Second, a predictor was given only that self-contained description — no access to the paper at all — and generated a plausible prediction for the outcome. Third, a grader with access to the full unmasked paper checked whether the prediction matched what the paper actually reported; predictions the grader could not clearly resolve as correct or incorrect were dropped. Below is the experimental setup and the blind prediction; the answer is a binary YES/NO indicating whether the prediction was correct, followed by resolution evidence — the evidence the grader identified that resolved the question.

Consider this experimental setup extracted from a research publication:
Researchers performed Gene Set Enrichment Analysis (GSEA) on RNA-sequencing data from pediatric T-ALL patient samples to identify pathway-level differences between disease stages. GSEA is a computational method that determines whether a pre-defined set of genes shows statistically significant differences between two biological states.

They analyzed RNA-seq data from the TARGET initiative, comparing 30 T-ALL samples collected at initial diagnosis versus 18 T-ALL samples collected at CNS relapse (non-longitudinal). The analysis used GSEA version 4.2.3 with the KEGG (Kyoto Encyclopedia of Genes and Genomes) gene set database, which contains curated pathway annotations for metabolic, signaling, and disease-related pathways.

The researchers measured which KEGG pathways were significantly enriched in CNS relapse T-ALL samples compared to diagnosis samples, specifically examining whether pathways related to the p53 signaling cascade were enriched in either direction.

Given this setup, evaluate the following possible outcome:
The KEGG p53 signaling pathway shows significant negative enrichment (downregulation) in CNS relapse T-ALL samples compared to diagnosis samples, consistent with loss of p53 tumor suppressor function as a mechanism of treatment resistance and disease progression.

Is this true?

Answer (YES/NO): NO